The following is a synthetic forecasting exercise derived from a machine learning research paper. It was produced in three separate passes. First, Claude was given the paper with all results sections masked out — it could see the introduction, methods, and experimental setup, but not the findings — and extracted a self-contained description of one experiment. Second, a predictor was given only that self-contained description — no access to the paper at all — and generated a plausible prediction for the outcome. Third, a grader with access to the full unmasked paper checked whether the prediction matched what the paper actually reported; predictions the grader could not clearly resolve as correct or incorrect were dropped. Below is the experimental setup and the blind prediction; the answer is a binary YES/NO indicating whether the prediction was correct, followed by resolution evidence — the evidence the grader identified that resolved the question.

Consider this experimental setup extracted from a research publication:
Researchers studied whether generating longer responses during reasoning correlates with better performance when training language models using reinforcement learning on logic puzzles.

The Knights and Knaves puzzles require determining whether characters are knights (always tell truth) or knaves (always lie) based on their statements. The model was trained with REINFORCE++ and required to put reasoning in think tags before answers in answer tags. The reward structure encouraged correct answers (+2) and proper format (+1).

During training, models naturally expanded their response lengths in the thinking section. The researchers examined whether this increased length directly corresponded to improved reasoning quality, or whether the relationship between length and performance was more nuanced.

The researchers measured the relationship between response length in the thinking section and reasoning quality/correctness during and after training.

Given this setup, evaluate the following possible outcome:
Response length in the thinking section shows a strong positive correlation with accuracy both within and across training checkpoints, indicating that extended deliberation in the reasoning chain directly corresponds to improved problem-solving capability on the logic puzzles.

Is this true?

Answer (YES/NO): NO